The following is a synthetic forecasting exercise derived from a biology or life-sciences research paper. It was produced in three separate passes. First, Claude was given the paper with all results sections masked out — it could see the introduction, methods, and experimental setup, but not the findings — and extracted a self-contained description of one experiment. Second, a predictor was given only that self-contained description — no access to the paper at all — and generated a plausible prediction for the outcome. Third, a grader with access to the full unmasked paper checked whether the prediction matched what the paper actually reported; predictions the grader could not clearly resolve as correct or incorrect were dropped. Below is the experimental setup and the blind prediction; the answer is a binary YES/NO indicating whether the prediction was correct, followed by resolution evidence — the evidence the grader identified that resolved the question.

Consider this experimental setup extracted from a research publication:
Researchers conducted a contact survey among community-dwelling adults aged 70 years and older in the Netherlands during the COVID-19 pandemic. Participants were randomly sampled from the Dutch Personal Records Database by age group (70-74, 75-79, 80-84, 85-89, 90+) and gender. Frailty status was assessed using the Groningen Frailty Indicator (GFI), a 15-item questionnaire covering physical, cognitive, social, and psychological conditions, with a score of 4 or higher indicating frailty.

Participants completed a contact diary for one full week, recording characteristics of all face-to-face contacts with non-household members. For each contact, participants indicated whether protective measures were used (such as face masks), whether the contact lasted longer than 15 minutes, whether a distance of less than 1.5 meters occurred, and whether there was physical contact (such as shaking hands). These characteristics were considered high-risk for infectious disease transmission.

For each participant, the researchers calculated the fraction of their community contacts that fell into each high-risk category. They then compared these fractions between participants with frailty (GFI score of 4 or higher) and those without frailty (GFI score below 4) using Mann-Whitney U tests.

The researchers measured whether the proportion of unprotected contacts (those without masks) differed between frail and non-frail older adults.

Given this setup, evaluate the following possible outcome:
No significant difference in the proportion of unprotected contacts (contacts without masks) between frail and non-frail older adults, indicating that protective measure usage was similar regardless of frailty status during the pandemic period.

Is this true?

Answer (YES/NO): NO